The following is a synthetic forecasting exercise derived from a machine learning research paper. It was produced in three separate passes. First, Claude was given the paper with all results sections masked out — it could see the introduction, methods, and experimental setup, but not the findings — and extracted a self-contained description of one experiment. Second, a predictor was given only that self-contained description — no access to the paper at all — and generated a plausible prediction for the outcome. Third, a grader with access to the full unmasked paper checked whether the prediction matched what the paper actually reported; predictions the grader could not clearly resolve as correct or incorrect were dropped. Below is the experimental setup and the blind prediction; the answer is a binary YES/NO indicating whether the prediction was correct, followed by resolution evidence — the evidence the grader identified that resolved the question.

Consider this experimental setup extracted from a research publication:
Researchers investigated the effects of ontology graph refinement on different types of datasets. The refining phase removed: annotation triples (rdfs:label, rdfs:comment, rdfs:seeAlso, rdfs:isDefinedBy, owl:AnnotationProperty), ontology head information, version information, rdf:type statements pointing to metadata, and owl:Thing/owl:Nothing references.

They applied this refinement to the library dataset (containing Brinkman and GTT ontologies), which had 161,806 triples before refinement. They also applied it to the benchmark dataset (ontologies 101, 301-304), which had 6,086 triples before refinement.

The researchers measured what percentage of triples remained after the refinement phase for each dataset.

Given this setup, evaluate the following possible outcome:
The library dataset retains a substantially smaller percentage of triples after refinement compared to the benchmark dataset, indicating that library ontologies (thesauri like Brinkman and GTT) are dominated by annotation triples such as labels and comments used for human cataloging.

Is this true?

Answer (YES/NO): YES